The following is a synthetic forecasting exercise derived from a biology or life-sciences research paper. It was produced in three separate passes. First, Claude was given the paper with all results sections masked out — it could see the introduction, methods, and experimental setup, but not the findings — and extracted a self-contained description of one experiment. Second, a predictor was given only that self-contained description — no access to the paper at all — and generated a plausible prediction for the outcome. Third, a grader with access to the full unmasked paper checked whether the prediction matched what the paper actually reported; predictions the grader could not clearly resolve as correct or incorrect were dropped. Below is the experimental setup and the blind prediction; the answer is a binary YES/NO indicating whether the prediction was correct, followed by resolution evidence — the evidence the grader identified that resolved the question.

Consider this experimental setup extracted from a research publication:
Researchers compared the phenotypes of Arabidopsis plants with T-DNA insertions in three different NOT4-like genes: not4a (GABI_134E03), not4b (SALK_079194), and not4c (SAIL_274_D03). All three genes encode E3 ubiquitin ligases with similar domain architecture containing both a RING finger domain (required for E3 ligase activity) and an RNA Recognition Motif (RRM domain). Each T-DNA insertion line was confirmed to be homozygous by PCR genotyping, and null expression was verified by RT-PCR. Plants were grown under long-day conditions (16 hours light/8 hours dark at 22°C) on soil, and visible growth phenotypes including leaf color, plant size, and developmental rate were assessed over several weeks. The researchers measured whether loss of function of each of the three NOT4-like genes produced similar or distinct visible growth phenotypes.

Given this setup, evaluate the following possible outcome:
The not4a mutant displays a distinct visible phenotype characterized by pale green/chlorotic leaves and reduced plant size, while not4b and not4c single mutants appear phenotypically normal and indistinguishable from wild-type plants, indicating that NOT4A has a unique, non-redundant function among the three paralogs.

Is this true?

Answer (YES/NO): YES